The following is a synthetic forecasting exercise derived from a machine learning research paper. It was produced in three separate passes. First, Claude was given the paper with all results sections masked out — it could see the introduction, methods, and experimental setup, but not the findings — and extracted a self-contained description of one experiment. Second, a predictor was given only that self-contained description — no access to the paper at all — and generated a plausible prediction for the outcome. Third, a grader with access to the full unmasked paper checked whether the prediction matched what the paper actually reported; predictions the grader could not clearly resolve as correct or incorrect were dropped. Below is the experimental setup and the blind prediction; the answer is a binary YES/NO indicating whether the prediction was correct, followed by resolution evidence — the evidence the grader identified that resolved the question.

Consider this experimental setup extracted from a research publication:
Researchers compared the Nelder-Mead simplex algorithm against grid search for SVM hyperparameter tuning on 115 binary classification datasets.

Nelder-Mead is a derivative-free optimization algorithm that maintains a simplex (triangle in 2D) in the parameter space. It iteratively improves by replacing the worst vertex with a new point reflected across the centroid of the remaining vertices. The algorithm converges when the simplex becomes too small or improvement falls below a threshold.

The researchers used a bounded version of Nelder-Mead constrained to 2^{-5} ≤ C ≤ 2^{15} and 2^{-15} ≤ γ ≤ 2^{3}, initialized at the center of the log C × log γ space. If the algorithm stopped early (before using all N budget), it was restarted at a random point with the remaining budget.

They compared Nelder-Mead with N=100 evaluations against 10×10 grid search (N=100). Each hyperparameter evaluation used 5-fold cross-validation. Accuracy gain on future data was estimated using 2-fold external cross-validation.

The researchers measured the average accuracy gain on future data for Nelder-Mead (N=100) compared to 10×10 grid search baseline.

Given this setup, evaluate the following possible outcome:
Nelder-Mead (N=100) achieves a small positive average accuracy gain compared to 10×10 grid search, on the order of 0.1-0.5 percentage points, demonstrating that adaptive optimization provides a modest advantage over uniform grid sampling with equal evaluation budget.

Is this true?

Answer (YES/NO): NO